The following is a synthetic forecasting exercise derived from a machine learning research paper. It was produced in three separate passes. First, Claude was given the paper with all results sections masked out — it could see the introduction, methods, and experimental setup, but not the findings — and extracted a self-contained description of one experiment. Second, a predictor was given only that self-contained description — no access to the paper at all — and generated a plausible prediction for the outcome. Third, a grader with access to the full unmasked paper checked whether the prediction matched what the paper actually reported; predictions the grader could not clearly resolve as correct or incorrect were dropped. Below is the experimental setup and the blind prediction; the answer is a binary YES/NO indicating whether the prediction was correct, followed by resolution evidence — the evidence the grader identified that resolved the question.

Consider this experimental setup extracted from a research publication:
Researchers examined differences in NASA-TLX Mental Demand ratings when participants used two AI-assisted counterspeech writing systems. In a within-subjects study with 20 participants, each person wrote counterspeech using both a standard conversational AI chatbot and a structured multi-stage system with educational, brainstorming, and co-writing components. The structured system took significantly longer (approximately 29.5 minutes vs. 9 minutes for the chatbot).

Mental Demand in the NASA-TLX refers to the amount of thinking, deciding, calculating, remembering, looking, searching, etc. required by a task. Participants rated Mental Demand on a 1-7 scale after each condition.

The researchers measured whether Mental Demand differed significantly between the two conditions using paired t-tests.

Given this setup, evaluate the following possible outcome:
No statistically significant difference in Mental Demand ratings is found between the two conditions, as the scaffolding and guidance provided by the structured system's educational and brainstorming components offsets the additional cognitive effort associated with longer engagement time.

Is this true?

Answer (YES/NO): YES